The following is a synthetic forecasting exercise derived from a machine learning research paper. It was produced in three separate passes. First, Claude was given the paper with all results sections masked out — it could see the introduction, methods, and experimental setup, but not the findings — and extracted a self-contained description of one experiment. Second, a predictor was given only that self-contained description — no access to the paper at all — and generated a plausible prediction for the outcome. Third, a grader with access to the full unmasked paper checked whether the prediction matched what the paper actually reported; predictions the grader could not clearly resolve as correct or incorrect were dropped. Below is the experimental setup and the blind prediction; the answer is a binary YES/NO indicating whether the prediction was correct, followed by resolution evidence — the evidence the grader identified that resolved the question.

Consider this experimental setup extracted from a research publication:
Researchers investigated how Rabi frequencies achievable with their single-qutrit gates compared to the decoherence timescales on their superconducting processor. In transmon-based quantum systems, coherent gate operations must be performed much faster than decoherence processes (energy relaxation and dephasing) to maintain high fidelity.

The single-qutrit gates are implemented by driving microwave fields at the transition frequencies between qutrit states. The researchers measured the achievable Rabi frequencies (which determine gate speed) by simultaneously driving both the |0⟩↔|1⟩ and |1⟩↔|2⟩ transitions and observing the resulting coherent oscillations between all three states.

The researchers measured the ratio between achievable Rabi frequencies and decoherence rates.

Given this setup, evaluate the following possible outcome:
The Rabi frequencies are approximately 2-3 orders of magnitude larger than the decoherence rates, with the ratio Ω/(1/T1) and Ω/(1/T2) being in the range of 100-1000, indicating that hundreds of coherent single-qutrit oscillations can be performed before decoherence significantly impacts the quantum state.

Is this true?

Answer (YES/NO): YES